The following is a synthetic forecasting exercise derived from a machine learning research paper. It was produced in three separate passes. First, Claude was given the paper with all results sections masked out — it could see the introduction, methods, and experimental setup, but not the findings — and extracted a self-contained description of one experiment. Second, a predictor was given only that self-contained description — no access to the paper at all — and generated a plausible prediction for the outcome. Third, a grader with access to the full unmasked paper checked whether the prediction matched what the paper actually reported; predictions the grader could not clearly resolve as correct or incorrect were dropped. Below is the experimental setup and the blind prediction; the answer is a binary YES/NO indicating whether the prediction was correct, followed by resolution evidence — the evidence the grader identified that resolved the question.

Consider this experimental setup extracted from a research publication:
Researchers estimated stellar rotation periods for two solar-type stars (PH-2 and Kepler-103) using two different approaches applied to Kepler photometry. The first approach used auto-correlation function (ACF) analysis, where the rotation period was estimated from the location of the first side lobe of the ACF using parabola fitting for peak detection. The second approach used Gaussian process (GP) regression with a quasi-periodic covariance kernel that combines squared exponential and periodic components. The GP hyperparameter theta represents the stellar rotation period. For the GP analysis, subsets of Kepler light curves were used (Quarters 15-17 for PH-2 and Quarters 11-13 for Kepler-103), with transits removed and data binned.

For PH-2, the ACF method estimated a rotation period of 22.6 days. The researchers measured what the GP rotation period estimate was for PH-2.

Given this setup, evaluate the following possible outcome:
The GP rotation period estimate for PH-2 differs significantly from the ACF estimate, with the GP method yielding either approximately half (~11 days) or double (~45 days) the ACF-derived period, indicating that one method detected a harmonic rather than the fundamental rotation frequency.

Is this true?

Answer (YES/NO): NO